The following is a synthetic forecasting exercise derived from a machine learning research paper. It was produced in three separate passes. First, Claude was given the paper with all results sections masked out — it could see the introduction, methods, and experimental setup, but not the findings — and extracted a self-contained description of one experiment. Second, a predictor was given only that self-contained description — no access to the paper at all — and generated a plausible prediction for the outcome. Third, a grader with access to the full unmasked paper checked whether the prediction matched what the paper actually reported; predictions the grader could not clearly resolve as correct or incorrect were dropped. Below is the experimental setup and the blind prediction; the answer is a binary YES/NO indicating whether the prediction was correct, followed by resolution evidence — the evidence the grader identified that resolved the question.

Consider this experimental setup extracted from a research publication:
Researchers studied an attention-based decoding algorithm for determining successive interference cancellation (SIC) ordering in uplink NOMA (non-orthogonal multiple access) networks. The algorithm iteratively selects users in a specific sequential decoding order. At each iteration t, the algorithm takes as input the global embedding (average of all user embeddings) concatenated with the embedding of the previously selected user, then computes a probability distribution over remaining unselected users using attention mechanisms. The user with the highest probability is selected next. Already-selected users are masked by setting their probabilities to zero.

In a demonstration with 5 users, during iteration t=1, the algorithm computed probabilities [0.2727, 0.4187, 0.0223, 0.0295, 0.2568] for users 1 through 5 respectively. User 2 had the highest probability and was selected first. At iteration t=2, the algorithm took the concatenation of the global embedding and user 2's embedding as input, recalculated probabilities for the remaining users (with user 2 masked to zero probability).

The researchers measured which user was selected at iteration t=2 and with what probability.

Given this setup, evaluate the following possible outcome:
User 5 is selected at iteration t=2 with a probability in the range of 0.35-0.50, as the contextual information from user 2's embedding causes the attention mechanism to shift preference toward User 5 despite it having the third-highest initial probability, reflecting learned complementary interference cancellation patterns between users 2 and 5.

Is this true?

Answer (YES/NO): NO